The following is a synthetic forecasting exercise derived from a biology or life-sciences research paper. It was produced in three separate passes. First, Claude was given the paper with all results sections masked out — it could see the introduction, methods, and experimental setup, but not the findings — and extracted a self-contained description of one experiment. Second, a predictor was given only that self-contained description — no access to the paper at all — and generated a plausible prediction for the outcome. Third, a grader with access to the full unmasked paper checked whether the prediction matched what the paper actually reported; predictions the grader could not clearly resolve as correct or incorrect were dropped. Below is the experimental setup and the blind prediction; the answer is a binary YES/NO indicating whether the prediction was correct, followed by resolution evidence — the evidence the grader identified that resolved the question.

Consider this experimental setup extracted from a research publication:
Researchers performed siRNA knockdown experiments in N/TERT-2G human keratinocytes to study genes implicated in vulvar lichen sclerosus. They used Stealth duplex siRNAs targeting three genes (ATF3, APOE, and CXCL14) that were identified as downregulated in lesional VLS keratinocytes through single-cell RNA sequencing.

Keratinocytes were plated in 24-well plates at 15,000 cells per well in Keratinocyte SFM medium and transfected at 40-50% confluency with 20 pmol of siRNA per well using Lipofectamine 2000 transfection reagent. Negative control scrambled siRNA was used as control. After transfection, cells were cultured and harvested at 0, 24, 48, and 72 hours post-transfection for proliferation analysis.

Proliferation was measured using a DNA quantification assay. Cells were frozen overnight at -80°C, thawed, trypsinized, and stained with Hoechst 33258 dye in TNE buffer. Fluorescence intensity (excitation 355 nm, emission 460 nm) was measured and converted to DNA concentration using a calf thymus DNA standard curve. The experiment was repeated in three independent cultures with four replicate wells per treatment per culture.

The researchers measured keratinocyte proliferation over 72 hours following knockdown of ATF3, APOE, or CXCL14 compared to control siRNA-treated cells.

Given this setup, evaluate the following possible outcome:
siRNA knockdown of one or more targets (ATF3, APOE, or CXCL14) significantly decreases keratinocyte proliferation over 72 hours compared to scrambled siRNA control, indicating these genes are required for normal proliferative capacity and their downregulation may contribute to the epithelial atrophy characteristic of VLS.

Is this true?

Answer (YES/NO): YES